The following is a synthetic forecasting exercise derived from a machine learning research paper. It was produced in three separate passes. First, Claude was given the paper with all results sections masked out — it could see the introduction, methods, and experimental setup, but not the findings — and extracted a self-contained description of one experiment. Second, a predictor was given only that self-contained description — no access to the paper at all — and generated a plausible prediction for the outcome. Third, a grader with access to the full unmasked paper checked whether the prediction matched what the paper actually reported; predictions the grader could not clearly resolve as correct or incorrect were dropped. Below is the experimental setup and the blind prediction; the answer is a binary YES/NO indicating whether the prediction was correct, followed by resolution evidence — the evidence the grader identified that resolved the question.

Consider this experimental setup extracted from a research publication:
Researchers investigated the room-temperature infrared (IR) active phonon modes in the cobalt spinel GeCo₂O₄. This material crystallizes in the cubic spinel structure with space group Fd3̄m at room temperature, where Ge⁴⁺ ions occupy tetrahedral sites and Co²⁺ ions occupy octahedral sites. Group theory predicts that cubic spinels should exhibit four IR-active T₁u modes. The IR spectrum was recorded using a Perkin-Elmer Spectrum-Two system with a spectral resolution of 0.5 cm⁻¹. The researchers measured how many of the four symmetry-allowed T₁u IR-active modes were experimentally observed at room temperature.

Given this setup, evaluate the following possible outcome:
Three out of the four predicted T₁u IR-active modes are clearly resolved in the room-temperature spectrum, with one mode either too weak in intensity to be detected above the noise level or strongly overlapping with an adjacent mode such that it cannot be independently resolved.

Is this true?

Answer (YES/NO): NO